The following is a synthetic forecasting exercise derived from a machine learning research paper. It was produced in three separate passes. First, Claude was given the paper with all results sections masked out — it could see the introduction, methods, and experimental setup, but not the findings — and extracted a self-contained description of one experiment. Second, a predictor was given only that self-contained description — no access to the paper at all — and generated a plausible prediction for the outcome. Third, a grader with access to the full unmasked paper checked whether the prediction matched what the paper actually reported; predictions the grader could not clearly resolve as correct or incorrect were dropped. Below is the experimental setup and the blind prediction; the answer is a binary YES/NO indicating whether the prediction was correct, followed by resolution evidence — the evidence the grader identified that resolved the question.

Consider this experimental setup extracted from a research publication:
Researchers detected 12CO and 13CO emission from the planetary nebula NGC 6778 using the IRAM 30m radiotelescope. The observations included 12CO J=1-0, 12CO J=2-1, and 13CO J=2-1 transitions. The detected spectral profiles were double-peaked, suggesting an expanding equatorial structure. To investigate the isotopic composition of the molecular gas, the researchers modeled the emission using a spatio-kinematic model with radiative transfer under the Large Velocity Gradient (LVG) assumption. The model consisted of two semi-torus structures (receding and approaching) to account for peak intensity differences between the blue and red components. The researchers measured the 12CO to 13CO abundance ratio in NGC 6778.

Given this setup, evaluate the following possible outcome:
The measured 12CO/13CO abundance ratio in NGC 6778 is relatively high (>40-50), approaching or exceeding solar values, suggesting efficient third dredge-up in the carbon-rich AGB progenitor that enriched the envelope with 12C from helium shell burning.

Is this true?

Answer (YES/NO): NO